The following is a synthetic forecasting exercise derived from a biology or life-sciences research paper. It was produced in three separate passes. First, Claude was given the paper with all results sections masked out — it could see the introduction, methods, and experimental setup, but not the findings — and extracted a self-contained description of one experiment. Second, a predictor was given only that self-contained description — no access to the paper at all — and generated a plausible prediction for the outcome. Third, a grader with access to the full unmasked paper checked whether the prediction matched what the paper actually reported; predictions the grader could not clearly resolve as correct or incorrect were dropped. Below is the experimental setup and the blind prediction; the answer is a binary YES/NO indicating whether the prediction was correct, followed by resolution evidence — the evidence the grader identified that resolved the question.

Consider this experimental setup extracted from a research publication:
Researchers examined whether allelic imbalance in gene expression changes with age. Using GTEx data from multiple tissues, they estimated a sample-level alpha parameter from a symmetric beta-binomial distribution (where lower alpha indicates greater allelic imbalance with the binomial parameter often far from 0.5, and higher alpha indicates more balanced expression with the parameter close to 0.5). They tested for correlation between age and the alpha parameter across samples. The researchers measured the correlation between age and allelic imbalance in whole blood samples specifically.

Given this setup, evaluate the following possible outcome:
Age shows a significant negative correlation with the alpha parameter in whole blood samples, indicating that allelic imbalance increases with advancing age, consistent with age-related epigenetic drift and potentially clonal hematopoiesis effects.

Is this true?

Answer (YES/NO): NO